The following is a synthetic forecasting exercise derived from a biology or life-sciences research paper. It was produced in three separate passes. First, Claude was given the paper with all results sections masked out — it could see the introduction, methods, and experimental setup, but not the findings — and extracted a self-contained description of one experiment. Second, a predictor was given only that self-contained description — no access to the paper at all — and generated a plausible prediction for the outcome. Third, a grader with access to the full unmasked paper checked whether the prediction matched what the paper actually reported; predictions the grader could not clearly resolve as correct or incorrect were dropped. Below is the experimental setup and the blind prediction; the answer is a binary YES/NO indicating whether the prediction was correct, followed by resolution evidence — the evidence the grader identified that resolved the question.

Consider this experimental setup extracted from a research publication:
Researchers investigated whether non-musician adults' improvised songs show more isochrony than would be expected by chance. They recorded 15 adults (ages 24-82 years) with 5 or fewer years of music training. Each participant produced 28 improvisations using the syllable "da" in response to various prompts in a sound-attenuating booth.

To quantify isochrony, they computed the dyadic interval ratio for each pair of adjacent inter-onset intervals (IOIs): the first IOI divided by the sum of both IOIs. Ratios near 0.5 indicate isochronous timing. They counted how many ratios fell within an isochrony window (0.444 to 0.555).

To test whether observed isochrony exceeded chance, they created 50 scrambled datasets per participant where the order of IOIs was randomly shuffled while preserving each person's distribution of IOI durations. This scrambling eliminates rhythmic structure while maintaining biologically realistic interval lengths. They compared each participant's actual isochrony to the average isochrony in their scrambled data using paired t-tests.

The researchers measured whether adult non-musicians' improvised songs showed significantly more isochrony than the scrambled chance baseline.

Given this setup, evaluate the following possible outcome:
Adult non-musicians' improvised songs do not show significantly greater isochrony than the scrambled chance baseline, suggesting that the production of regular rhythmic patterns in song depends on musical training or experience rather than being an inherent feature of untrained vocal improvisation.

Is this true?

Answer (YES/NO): NO